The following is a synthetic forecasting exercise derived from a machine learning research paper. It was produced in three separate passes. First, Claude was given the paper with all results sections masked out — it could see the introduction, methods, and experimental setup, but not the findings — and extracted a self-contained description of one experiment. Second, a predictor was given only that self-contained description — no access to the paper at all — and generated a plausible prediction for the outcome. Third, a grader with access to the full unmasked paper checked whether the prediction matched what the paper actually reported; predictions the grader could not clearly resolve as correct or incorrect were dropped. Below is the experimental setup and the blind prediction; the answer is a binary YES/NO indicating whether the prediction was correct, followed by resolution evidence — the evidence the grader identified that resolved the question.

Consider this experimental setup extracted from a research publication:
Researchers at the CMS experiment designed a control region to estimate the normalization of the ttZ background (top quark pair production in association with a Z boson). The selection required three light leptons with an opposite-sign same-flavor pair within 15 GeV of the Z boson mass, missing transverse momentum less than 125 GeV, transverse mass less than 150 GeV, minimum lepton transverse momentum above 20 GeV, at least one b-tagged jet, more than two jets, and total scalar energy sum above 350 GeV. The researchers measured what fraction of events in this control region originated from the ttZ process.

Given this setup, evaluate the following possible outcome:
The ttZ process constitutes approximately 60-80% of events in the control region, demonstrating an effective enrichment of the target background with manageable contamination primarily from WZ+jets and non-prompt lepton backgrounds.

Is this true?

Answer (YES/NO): YES